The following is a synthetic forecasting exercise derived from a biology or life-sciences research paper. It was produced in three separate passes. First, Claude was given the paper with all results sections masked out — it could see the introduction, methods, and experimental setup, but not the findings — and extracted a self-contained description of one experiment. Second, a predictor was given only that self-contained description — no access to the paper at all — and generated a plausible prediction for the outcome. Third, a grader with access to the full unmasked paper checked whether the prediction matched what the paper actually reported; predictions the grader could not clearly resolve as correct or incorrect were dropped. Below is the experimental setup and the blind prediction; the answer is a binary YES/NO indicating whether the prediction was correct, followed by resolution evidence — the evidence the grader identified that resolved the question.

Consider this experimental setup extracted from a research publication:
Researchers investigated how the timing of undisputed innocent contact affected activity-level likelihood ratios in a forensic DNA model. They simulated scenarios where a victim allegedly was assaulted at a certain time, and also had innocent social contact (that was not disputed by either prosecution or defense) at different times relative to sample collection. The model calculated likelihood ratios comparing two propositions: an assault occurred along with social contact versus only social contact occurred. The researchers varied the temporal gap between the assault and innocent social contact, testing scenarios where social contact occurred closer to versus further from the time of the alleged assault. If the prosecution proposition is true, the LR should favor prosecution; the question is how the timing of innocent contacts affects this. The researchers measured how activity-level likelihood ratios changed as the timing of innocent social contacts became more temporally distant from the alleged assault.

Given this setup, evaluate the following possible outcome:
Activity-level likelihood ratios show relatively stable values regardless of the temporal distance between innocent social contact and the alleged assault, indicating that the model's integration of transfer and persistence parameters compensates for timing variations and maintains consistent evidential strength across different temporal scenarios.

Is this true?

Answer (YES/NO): NO